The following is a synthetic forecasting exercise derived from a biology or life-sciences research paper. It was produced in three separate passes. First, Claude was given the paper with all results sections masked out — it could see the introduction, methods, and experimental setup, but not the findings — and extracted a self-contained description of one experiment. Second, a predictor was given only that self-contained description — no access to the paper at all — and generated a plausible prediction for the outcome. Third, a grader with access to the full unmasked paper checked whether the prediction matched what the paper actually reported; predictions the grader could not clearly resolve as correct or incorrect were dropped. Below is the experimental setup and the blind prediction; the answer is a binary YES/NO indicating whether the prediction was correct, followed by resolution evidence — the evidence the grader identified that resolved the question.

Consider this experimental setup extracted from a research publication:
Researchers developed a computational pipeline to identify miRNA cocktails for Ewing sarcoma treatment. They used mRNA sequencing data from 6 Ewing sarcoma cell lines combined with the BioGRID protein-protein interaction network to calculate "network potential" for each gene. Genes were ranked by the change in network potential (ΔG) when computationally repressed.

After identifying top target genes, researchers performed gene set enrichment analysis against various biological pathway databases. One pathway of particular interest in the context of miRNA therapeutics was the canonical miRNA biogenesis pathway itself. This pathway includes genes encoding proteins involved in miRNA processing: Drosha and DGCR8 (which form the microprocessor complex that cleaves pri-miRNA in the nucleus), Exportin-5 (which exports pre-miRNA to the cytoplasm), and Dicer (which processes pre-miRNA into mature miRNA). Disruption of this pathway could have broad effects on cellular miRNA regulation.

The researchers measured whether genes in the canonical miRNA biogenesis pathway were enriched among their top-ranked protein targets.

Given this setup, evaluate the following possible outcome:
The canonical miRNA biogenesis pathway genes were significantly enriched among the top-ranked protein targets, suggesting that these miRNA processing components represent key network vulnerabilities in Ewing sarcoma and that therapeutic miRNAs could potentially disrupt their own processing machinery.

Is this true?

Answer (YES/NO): YES